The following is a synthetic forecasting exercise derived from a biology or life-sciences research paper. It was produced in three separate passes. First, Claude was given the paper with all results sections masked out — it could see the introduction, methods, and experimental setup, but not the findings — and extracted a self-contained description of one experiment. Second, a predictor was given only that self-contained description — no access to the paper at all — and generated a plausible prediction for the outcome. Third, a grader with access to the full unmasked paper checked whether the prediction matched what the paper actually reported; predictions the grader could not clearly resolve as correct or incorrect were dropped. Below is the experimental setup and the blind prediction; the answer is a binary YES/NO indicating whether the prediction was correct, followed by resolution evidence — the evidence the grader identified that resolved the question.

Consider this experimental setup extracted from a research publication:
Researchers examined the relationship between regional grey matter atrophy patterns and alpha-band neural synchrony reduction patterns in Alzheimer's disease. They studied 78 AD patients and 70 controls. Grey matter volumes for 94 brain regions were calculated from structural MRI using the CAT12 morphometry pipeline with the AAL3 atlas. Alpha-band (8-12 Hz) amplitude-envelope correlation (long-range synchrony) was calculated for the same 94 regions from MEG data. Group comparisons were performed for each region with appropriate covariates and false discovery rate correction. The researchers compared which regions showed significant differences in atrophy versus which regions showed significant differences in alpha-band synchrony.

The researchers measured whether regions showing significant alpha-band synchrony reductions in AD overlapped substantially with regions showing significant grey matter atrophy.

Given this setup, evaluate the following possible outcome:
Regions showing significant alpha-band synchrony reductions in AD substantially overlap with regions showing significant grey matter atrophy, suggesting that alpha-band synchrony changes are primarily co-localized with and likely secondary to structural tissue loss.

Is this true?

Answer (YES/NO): NO